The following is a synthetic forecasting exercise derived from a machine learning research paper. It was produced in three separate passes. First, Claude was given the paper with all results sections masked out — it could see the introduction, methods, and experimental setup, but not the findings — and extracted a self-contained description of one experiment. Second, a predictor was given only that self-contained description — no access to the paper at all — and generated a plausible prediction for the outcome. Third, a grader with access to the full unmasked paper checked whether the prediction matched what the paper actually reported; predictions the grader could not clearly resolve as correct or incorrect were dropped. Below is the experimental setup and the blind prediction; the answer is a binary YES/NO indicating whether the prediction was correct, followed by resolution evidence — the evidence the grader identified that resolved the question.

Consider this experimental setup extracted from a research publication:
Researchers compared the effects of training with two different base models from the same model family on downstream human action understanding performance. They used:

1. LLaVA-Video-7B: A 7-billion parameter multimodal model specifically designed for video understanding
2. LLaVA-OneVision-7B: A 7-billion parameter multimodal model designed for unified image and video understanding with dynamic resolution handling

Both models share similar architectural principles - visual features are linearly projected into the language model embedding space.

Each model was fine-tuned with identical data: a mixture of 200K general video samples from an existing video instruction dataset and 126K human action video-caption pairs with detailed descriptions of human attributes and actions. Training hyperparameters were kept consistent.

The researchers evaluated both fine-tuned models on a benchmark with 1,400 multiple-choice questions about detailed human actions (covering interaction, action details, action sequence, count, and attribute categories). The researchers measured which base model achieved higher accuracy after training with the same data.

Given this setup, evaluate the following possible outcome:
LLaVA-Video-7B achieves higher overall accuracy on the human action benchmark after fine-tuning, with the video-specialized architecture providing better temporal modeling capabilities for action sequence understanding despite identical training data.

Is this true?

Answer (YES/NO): YES